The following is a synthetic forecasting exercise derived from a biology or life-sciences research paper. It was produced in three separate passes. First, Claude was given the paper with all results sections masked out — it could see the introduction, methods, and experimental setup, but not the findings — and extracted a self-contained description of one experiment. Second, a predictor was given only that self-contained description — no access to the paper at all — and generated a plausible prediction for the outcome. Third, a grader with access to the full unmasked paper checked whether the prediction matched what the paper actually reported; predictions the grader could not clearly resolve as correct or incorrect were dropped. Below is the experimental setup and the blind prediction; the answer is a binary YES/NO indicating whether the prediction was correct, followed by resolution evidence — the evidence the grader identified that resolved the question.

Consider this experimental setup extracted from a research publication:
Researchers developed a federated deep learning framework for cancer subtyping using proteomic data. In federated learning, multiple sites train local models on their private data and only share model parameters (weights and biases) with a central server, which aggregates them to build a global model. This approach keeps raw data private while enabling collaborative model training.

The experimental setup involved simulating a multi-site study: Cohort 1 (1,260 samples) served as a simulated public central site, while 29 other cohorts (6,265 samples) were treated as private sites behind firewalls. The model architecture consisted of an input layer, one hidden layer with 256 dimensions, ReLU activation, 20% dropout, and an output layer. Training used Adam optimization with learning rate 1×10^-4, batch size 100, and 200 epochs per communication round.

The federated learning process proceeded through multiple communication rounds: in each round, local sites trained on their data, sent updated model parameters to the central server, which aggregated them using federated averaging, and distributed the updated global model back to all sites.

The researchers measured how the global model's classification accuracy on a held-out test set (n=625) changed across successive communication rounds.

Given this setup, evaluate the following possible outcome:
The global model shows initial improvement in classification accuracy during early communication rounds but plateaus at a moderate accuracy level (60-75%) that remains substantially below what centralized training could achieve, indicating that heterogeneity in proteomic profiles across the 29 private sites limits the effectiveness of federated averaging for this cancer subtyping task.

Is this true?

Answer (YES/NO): NO